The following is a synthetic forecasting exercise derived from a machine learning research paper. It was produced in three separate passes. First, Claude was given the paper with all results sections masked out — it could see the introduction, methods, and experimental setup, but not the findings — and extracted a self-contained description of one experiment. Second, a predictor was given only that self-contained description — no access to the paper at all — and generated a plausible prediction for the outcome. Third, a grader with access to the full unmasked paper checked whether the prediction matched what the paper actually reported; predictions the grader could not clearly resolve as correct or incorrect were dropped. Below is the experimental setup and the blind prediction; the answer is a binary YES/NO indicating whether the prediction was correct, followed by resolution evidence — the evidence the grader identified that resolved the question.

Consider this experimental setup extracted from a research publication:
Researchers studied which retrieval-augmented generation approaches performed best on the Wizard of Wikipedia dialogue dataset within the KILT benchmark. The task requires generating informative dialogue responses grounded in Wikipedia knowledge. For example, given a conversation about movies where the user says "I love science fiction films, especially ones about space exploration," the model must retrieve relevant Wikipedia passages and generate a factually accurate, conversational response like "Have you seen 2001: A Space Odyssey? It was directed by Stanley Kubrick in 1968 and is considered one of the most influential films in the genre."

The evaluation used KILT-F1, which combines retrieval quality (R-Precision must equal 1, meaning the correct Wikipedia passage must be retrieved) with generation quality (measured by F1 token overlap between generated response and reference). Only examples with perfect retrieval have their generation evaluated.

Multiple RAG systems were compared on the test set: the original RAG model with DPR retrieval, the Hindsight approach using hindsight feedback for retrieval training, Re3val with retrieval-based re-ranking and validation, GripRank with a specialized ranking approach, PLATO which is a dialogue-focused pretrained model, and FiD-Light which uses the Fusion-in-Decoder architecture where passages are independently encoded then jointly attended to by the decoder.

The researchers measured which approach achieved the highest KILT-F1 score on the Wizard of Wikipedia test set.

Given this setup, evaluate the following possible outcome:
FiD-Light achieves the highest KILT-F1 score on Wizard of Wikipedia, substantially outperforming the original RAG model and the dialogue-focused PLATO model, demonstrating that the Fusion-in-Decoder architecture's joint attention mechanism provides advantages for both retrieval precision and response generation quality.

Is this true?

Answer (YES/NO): NO